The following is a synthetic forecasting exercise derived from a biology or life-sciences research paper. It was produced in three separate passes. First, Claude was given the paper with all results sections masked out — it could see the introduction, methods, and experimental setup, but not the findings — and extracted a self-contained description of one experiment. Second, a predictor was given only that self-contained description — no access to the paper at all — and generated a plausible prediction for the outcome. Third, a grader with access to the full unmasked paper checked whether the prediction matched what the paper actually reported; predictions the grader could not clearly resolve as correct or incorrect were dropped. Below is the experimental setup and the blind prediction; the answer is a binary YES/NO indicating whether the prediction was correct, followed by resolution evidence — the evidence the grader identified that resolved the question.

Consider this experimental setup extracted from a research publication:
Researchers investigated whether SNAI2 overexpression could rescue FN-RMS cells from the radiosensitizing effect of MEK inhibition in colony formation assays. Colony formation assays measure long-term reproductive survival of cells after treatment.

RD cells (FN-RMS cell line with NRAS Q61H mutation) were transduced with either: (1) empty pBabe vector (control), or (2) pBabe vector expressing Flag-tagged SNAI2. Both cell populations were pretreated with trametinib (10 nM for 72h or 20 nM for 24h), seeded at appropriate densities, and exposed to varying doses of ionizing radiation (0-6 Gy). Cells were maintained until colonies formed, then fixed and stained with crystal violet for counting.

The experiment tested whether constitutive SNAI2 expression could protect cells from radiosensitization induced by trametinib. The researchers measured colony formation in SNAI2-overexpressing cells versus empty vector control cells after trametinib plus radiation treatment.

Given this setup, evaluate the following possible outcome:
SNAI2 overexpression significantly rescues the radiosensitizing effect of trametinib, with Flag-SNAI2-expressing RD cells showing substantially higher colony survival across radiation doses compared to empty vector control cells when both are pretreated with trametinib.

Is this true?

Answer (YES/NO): YES